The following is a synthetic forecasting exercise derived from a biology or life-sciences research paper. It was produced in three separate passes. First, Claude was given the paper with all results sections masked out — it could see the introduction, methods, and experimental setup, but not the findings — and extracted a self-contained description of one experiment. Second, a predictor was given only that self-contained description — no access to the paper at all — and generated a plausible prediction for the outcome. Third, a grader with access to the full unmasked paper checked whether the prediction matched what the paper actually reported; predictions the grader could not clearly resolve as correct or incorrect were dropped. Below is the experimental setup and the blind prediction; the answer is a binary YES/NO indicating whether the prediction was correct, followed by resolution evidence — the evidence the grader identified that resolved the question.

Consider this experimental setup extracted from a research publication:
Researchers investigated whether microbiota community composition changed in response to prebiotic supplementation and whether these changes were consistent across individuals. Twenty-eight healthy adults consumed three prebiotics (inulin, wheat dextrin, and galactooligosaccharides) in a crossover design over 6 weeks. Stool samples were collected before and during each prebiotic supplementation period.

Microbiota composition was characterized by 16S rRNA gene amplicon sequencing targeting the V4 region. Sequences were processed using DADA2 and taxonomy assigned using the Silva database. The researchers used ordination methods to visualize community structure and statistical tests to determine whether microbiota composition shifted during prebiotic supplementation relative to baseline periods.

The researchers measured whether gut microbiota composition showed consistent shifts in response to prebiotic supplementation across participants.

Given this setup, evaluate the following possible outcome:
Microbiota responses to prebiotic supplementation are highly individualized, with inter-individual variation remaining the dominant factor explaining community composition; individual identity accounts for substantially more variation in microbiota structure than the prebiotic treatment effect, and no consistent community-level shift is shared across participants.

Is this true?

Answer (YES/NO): YES